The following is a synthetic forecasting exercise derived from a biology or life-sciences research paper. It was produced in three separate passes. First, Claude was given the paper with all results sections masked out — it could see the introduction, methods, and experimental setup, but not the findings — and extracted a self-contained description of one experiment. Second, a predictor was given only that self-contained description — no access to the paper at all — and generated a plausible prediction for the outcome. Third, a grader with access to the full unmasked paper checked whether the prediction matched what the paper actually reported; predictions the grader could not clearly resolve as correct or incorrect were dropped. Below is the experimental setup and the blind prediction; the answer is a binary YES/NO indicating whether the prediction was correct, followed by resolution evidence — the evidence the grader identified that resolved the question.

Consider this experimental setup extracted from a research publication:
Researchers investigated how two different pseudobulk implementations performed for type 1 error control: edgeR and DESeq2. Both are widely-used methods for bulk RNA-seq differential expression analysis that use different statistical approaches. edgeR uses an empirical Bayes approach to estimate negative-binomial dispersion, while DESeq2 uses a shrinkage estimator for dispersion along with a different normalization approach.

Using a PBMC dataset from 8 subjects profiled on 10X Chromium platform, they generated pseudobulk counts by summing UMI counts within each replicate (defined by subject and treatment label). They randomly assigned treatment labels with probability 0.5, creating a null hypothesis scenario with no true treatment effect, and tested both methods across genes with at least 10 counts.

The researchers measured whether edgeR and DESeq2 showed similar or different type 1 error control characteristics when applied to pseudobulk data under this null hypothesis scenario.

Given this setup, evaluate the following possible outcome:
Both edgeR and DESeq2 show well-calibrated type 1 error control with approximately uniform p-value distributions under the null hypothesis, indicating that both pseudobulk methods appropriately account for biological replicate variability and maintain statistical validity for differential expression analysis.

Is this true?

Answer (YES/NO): NO